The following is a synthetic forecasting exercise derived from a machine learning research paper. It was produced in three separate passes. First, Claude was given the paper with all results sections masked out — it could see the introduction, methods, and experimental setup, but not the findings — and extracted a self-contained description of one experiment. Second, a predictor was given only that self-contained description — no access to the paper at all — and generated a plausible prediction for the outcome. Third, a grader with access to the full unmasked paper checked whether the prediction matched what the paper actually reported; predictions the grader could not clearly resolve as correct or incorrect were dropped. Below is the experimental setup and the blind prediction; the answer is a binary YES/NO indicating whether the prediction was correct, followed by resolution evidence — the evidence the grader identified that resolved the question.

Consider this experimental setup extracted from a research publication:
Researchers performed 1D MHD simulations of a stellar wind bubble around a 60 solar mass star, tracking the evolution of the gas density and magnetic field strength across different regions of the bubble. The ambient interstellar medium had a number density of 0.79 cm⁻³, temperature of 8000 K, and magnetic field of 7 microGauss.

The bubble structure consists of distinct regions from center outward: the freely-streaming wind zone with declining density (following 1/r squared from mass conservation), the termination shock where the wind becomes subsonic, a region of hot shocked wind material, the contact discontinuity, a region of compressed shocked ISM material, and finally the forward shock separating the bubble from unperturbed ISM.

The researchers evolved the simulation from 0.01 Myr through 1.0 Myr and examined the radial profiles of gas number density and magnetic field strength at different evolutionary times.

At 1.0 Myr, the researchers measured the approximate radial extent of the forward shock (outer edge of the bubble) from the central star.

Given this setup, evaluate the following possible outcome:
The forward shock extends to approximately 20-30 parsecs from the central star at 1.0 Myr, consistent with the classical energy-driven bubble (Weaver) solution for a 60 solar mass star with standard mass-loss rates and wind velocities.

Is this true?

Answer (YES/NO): NO